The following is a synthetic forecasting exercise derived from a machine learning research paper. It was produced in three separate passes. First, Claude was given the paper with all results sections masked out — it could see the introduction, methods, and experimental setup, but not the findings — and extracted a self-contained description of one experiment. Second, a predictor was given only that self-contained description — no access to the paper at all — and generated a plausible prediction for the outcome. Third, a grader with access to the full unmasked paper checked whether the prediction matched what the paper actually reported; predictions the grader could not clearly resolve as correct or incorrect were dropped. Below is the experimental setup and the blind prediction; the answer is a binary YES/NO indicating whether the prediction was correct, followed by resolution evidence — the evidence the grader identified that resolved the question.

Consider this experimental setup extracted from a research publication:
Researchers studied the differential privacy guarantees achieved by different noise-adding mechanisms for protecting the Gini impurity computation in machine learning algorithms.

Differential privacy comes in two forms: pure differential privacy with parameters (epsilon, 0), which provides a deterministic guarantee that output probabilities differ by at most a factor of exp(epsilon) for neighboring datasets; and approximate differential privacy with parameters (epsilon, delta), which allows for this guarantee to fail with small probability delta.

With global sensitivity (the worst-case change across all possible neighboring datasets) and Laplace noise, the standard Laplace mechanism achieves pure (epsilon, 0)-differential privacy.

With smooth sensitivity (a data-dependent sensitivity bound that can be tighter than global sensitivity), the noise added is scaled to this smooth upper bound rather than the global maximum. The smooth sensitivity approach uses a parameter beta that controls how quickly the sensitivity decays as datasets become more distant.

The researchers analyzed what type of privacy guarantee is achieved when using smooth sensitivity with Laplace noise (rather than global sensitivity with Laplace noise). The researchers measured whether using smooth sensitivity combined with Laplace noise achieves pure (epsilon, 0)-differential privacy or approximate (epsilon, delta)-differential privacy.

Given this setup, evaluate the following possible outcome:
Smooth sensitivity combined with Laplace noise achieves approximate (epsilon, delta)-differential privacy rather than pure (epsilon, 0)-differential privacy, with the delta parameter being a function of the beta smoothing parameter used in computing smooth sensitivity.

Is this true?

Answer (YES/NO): YES